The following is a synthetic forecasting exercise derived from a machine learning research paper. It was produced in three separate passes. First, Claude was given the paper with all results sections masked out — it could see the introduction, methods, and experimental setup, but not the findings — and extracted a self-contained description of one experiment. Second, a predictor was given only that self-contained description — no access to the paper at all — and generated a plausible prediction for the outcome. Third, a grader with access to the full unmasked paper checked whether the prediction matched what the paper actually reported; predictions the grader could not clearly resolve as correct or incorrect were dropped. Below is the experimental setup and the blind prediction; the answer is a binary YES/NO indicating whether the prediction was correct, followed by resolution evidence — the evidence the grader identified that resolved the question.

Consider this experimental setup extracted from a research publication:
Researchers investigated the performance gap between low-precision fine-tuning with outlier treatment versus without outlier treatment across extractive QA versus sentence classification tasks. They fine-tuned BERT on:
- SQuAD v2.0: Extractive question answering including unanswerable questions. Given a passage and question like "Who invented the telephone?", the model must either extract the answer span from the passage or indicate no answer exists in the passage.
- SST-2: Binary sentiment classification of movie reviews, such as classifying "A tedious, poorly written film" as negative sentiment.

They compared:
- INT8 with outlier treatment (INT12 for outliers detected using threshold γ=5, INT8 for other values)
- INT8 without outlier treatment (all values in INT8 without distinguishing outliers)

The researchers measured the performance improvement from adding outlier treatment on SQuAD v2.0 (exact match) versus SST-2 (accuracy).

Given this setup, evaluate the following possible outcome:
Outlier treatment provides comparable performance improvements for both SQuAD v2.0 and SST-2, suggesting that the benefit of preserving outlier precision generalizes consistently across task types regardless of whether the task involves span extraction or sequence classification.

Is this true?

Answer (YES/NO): NO